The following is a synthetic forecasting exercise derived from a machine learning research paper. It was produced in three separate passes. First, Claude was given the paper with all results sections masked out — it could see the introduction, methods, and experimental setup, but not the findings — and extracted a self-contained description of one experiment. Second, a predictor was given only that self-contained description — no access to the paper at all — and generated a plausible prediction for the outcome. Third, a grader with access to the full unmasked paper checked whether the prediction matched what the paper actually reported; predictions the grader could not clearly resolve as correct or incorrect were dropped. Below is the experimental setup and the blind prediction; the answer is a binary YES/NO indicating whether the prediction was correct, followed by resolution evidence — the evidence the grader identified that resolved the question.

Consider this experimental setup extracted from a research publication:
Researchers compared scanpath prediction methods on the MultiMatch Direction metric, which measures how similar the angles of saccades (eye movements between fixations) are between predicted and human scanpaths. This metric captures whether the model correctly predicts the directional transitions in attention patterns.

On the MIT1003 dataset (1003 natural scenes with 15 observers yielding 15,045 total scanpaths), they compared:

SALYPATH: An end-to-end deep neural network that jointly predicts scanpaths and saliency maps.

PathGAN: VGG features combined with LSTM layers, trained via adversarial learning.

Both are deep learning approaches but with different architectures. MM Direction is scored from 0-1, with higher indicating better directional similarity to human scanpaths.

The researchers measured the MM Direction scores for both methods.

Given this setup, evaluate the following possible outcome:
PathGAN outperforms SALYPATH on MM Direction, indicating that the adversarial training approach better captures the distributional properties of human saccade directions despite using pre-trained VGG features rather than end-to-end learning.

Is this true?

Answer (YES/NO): NO